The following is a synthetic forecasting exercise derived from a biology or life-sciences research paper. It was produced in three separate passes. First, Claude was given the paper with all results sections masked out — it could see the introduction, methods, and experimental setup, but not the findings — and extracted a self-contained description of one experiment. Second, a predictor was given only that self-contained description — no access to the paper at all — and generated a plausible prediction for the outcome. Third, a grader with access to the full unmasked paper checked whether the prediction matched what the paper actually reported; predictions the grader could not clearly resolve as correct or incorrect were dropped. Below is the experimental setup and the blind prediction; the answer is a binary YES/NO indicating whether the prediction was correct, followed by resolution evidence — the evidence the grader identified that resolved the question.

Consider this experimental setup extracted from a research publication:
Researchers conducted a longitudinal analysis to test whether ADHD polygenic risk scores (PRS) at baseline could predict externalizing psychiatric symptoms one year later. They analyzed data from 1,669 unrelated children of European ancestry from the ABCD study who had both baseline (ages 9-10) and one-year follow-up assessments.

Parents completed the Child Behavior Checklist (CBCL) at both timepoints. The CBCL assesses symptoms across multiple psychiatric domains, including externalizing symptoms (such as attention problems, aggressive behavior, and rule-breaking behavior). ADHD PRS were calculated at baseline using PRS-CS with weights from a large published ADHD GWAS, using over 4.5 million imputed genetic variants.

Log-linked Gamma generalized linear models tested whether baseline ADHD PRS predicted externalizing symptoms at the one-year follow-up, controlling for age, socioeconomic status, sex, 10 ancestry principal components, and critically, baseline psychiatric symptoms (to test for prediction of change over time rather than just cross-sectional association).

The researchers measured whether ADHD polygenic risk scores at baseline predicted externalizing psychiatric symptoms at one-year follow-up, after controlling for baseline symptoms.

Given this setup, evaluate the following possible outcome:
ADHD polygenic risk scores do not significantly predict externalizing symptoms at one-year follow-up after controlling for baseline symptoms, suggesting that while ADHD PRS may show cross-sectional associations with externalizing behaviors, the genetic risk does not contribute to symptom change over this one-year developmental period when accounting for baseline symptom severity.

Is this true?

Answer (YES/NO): NO